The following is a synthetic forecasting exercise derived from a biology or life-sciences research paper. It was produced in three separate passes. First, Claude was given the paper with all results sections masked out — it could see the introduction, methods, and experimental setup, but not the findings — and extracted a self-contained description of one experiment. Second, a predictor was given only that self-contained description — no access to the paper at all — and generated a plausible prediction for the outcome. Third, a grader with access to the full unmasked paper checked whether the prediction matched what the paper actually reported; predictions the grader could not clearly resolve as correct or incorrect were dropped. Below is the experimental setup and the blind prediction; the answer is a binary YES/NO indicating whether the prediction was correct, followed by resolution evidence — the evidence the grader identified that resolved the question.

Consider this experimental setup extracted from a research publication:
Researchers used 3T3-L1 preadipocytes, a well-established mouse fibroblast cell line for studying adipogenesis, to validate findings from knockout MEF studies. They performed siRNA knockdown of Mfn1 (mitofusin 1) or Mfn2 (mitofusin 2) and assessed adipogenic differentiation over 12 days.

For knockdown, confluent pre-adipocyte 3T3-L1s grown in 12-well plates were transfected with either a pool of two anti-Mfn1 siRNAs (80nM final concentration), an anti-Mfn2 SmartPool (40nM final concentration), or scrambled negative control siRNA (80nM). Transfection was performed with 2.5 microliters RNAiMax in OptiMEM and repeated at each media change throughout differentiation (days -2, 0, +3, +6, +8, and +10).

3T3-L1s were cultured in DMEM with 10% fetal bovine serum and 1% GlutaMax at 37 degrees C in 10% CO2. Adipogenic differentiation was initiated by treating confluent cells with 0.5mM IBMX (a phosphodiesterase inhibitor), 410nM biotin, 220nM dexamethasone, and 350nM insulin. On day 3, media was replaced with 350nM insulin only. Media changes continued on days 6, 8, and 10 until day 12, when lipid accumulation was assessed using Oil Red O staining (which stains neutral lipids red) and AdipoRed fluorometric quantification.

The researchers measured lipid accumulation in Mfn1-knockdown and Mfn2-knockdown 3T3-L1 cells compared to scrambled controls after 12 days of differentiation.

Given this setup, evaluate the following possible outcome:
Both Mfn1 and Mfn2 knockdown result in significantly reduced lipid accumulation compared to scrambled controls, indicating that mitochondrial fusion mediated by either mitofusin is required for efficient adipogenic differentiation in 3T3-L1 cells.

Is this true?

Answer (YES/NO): NO